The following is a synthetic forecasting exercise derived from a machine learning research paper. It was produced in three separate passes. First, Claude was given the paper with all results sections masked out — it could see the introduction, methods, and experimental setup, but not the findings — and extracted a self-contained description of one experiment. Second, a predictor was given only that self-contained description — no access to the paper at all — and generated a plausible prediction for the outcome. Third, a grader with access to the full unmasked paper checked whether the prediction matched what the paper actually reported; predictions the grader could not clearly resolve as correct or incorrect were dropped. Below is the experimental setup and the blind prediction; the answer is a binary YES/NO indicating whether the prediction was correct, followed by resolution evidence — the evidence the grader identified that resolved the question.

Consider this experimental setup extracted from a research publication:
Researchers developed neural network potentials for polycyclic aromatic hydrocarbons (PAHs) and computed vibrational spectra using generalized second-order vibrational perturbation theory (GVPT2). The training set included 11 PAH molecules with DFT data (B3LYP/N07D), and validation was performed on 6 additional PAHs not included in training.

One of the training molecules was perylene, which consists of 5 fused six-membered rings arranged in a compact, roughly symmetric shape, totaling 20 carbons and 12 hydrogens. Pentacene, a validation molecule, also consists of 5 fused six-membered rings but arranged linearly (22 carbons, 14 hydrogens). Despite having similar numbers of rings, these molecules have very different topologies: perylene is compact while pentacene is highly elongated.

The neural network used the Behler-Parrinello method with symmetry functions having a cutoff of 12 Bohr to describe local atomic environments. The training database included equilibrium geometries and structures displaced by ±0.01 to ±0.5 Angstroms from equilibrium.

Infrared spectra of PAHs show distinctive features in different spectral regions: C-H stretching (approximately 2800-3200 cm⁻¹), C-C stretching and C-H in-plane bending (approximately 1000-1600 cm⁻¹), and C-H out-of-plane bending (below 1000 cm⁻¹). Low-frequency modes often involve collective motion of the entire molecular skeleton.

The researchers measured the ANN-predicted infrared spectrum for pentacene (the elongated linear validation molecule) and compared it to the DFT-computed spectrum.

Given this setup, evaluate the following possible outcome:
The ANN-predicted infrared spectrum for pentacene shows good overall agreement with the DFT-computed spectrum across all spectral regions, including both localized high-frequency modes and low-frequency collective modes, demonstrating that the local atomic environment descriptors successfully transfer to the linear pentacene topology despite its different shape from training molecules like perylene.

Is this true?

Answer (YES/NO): NO